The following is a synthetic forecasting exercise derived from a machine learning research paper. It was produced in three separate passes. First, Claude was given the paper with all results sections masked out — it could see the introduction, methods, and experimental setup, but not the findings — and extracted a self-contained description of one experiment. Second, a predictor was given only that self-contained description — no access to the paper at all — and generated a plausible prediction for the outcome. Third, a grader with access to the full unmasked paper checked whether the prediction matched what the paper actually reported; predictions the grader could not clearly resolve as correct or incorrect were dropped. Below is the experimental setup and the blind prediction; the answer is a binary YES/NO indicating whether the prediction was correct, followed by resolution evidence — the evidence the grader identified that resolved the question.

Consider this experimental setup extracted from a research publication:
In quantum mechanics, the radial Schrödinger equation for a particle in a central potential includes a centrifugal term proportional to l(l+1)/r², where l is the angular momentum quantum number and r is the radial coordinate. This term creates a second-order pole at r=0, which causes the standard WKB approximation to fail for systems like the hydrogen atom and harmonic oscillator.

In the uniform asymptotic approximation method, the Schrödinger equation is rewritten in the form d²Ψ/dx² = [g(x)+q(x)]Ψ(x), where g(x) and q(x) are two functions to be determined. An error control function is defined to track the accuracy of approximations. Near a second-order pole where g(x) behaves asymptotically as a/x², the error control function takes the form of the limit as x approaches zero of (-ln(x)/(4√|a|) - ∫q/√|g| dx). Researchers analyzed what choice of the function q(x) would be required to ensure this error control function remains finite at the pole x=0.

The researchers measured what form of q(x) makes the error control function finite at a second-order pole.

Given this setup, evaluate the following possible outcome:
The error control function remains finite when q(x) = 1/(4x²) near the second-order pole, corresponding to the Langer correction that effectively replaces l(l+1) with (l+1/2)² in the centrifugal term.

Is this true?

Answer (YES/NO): NO